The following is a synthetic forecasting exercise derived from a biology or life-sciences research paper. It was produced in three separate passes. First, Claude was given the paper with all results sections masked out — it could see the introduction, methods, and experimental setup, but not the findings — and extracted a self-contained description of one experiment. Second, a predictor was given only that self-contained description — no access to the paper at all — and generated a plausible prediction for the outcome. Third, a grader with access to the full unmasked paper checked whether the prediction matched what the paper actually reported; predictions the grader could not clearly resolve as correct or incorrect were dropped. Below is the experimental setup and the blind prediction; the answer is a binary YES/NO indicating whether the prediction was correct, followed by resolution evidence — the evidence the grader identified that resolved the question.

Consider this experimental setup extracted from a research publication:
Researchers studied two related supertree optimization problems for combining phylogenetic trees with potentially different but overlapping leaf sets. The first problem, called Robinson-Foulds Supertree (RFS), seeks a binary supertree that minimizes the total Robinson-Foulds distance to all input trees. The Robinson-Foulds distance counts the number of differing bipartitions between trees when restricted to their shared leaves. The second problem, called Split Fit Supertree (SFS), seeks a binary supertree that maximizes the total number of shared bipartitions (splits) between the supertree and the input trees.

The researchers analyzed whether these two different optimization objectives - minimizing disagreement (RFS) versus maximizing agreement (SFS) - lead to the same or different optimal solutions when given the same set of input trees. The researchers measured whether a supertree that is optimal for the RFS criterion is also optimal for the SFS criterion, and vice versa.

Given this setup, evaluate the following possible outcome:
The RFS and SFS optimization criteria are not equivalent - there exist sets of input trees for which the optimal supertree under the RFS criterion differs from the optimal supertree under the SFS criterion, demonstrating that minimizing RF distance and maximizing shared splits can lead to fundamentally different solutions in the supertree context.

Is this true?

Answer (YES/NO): NO